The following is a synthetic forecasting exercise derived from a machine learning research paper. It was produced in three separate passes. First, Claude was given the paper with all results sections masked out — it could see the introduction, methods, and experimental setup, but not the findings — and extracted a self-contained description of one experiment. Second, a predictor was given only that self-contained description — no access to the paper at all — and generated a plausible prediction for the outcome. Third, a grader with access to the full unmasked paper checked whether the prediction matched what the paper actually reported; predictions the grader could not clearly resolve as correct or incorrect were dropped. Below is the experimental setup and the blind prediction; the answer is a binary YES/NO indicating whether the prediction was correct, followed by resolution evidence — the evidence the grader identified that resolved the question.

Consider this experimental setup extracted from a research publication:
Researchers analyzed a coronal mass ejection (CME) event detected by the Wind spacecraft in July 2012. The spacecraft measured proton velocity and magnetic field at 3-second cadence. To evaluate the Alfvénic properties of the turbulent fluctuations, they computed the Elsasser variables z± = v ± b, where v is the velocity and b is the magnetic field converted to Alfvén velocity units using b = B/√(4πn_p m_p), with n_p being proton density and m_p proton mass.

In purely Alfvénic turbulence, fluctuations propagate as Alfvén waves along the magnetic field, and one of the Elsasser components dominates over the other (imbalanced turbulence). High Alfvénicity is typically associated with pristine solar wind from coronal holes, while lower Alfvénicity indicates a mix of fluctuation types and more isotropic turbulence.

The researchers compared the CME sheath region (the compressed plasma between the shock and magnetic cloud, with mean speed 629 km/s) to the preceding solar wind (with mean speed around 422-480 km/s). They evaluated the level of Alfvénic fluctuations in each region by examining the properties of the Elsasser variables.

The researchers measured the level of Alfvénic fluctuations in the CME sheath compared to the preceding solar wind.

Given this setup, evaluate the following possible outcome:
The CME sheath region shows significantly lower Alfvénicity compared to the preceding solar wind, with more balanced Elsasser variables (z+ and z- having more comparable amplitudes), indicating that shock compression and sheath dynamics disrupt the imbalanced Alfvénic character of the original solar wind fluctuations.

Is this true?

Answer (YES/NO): YES